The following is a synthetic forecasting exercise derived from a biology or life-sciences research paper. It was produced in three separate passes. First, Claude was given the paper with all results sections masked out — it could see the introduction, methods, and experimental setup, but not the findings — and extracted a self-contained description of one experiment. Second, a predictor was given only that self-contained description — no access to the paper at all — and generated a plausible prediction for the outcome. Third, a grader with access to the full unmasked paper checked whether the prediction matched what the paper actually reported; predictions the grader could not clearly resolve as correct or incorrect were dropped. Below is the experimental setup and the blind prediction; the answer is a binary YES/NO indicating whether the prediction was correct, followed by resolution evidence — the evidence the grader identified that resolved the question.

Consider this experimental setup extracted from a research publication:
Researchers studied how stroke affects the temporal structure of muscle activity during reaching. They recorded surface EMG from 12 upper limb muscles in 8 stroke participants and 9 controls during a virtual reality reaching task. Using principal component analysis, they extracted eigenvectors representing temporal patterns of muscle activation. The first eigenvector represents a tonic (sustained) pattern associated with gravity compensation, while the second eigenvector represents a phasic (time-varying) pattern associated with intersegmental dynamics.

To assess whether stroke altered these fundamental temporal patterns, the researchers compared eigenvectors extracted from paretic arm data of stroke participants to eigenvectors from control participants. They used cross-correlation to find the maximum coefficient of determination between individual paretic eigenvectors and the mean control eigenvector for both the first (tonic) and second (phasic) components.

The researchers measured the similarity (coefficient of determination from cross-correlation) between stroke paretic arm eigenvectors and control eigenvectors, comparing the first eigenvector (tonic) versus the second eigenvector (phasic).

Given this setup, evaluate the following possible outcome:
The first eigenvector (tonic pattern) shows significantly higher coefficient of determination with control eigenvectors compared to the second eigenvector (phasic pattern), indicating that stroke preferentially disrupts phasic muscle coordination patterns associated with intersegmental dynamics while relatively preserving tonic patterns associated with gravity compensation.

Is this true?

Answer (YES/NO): NO